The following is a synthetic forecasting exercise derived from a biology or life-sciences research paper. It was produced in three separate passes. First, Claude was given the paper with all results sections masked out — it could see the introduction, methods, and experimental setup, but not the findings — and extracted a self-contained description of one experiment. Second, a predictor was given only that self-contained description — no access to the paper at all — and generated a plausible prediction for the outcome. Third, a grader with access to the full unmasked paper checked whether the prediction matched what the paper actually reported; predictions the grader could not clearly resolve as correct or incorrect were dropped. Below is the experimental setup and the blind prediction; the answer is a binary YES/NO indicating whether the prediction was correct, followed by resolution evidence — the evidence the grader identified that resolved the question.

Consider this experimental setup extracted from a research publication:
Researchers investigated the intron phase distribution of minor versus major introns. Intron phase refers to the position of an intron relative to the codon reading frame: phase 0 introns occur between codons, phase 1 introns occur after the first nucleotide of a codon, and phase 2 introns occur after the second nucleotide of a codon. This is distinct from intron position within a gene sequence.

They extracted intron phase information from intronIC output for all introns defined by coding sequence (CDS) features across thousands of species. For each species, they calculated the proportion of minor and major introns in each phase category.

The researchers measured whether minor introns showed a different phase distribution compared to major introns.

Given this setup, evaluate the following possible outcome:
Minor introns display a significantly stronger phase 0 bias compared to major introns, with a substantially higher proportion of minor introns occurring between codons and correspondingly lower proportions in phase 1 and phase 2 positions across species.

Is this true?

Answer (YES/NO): NO